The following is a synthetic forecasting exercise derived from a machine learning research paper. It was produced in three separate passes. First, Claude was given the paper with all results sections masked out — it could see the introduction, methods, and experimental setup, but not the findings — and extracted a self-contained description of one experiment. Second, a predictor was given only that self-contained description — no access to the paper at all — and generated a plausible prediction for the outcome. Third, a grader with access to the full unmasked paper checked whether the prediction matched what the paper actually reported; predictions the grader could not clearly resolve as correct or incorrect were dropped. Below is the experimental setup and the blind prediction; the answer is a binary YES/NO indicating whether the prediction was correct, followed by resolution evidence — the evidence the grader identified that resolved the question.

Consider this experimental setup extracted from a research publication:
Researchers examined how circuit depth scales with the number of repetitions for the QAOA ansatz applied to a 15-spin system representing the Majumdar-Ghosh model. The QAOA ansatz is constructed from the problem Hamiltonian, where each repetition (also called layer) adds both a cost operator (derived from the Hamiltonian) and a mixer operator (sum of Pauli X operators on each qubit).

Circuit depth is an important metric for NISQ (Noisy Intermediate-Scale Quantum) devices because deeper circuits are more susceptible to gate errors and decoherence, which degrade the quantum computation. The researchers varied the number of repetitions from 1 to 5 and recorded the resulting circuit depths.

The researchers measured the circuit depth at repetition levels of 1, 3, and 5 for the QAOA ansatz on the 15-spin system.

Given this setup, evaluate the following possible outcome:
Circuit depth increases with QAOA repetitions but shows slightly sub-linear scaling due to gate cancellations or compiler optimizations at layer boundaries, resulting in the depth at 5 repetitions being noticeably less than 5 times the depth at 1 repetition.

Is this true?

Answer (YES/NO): NO